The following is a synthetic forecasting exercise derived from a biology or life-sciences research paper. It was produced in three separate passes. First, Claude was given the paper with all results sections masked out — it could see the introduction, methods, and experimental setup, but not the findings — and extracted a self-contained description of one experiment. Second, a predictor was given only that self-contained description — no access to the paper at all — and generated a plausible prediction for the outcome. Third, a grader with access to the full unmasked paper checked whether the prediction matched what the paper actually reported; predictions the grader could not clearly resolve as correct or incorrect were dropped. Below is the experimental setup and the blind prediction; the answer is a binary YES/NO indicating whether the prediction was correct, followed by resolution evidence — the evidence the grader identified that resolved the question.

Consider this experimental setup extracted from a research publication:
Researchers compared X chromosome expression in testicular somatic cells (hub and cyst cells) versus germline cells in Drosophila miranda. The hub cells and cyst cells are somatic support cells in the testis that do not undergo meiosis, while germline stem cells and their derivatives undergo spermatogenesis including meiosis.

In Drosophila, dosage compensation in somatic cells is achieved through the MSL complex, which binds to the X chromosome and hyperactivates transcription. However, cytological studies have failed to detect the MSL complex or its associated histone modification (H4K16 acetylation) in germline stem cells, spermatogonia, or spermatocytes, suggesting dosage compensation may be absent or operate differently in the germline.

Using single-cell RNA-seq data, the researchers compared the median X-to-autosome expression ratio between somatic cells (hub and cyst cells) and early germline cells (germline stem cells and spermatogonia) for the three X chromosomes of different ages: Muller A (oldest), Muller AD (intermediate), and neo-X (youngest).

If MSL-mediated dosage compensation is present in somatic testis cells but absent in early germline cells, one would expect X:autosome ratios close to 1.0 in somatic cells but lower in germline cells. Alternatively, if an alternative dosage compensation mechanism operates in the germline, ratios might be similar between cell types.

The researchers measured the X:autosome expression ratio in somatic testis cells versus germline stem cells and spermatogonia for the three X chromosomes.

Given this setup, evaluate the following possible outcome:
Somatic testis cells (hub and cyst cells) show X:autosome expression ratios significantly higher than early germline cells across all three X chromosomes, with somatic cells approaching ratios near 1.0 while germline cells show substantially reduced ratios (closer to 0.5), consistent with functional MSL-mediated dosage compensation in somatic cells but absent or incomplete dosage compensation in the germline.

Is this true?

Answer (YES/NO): NO